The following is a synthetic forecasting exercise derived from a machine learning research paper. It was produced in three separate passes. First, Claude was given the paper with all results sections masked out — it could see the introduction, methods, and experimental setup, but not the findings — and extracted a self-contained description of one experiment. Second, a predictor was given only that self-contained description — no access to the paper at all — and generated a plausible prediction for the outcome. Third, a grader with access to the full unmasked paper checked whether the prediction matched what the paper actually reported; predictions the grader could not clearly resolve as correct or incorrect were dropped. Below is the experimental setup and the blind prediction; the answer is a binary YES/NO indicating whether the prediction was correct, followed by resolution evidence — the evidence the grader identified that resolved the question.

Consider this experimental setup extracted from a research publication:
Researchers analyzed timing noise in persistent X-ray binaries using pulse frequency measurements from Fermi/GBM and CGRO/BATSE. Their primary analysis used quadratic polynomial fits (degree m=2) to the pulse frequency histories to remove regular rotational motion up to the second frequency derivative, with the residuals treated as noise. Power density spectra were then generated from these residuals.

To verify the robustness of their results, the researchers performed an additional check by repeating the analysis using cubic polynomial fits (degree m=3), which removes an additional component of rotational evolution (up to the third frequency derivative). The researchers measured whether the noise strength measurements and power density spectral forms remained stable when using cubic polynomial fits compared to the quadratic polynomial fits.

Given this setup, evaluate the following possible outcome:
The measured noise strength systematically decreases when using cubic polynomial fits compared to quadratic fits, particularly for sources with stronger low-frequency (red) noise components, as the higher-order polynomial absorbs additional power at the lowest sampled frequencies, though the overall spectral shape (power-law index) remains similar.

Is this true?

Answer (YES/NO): NO